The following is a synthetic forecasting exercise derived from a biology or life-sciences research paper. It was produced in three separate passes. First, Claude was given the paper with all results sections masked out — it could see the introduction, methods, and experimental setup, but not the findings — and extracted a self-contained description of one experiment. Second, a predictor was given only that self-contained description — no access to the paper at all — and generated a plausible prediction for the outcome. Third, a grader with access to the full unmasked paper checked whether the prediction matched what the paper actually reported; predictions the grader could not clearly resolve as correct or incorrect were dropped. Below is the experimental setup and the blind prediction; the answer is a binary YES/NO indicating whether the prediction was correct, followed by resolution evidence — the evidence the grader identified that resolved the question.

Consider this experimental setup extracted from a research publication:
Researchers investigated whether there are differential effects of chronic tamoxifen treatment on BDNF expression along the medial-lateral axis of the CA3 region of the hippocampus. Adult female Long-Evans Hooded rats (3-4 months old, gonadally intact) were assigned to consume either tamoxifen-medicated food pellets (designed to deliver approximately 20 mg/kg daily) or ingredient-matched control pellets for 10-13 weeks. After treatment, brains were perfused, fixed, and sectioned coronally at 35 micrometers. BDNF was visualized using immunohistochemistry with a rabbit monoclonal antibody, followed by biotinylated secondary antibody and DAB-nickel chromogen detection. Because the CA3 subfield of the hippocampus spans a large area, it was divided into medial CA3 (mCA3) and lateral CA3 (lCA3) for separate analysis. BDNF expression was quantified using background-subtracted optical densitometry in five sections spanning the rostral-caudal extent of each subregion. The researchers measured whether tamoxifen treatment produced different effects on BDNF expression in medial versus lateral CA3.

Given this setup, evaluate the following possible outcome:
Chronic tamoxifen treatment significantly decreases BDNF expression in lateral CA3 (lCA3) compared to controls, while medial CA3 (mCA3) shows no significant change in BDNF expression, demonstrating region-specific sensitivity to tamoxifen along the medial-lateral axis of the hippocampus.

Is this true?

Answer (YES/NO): NO